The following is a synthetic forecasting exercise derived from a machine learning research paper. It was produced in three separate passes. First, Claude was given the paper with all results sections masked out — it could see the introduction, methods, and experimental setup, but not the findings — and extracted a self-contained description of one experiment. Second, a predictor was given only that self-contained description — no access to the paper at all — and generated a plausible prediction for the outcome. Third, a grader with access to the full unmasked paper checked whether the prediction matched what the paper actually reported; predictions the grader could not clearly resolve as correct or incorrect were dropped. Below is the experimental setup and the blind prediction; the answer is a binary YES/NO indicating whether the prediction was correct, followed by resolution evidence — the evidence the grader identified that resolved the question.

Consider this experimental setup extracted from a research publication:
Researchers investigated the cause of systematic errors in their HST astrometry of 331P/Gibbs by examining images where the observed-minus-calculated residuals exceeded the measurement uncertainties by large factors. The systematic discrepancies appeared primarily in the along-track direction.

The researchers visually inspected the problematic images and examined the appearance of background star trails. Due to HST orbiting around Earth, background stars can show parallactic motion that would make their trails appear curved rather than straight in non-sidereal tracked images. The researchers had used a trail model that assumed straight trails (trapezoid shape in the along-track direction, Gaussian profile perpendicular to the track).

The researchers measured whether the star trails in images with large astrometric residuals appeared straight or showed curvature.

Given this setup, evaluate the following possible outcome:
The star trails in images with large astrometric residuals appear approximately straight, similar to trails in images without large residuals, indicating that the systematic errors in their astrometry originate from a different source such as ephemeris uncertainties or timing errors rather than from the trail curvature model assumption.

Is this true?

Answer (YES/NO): NO